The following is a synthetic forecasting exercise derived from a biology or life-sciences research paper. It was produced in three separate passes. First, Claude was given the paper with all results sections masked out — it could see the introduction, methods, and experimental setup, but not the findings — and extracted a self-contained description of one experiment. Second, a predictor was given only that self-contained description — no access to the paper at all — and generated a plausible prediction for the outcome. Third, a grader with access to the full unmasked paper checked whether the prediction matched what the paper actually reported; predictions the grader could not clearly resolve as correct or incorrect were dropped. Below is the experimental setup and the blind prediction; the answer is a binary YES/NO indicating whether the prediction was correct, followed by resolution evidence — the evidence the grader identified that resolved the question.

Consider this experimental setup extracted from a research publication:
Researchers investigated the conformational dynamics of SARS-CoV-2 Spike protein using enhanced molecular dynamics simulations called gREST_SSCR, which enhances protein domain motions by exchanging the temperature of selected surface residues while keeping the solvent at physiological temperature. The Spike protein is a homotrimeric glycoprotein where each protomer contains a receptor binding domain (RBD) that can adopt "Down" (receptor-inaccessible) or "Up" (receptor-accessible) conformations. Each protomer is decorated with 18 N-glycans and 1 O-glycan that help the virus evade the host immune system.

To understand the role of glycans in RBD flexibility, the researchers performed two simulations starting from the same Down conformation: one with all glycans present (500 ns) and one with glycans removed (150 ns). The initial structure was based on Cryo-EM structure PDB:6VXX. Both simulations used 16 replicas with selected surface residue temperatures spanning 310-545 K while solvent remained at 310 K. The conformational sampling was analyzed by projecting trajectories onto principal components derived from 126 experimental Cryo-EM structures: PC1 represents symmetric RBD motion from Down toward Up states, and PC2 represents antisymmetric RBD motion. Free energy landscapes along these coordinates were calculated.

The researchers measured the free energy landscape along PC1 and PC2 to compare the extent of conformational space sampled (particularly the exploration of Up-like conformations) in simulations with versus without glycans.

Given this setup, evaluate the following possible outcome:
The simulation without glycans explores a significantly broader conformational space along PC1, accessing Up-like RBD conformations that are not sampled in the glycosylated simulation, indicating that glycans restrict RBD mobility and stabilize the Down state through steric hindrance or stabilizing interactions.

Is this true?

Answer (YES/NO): NO